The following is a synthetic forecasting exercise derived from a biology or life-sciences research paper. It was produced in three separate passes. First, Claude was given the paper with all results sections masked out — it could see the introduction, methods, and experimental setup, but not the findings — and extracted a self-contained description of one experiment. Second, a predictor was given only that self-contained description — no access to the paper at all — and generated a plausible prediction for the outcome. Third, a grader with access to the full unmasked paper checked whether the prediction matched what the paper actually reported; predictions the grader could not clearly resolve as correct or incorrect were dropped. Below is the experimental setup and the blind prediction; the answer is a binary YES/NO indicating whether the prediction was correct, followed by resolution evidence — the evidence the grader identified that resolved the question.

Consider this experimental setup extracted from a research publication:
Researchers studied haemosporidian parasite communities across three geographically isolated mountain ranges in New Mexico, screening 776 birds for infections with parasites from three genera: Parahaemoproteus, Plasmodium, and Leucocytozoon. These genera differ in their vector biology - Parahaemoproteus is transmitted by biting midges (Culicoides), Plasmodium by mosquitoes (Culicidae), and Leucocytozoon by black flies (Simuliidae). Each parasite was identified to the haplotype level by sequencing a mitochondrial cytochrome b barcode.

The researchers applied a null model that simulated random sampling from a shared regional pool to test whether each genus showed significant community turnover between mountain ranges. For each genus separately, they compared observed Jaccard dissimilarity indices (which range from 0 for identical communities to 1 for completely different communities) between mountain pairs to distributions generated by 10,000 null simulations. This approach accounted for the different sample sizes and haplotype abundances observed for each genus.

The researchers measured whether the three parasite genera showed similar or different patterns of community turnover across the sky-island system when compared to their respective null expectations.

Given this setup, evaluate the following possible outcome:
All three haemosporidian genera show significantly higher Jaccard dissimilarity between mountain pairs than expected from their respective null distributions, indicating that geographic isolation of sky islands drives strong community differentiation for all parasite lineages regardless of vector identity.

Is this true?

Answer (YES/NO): NO